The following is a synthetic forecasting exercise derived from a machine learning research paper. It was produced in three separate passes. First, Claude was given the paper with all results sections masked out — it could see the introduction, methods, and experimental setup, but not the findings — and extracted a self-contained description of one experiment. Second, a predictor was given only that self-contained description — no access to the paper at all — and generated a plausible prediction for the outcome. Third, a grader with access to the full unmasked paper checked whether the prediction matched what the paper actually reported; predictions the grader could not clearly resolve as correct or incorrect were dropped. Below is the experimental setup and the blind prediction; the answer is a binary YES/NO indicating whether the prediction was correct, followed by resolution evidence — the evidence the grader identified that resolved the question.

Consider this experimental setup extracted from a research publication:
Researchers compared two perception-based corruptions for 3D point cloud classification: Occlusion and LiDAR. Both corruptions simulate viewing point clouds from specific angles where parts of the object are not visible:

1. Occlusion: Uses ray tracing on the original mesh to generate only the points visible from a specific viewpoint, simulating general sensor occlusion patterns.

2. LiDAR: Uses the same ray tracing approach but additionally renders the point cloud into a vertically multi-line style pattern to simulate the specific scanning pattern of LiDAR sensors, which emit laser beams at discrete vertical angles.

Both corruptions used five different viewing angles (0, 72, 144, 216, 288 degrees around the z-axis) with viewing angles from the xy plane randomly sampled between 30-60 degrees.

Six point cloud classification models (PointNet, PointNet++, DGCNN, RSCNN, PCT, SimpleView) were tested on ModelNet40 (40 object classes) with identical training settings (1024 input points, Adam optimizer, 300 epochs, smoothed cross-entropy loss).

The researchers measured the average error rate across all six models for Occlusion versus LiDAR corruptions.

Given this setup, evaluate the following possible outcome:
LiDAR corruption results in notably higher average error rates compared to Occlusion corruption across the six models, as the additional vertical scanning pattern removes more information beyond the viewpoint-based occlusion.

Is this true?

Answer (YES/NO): YES